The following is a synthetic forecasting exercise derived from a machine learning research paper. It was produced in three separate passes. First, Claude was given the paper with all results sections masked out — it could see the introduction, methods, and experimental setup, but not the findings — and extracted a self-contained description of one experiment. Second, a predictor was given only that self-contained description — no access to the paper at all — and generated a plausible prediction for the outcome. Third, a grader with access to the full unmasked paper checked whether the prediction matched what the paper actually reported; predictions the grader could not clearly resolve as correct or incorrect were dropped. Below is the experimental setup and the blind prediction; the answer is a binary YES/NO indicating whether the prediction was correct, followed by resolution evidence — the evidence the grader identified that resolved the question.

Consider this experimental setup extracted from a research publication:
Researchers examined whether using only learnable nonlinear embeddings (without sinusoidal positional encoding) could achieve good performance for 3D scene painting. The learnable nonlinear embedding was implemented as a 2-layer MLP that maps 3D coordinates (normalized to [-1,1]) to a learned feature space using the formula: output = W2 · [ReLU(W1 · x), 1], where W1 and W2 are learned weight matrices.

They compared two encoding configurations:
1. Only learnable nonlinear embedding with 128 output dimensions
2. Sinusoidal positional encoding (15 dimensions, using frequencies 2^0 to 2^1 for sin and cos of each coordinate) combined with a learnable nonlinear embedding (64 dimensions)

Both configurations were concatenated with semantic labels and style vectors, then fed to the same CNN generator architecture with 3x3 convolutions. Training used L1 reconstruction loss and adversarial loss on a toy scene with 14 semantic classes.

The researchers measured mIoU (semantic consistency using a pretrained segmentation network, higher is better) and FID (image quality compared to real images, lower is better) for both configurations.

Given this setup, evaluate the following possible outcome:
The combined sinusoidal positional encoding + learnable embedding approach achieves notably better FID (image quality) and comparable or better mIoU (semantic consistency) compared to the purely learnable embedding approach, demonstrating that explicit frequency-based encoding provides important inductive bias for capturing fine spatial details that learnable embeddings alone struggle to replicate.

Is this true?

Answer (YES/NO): YES